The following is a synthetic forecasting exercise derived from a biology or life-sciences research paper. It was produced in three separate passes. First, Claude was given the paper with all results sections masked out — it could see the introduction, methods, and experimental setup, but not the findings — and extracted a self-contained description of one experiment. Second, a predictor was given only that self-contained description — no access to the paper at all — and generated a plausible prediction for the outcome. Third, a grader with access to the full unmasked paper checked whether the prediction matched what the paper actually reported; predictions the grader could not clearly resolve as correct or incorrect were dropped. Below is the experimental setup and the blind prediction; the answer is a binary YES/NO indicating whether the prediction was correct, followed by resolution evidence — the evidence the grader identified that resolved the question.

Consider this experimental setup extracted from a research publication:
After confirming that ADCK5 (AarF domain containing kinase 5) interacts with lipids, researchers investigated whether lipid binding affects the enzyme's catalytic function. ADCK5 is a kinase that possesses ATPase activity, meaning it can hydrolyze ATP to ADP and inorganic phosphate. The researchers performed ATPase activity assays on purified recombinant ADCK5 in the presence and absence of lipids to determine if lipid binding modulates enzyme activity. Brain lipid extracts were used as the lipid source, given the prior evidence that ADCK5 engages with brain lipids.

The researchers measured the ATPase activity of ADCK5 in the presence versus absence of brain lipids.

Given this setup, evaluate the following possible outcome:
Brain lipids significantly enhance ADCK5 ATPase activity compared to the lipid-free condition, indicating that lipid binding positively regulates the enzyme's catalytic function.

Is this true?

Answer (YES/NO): YES